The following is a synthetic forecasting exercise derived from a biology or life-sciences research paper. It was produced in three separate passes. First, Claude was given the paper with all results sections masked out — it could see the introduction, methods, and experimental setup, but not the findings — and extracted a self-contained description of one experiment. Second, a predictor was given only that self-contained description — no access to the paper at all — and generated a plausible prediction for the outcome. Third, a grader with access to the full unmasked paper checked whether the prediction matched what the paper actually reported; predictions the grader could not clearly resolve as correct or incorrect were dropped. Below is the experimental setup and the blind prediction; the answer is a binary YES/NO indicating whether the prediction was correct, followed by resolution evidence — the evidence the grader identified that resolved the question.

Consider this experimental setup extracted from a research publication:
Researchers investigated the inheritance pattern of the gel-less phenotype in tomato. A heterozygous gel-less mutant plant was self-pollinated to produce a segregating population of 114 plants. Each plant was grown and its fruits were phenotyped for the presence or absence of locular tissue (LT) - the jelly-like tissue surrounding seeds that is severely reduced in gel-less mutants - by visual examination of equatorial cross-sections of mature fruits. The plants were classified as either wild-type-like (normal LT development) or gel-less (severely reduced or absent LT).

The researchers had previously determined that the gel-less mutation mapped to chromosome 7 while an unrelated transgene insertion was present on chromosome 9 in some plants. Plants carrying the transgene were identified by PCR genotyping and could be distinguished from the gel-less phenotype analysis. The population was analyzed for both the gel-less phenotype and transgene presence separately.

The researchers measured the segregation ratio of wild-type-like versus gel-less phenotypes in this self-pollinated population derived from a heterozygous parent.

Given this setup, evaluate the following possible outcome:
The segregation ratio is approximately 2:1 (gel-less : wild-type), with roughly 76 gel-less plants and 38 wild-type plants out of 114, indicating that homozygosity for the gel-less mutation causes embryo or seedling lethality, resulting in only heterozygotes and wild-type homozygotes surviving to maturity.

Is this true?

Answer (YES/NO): NO